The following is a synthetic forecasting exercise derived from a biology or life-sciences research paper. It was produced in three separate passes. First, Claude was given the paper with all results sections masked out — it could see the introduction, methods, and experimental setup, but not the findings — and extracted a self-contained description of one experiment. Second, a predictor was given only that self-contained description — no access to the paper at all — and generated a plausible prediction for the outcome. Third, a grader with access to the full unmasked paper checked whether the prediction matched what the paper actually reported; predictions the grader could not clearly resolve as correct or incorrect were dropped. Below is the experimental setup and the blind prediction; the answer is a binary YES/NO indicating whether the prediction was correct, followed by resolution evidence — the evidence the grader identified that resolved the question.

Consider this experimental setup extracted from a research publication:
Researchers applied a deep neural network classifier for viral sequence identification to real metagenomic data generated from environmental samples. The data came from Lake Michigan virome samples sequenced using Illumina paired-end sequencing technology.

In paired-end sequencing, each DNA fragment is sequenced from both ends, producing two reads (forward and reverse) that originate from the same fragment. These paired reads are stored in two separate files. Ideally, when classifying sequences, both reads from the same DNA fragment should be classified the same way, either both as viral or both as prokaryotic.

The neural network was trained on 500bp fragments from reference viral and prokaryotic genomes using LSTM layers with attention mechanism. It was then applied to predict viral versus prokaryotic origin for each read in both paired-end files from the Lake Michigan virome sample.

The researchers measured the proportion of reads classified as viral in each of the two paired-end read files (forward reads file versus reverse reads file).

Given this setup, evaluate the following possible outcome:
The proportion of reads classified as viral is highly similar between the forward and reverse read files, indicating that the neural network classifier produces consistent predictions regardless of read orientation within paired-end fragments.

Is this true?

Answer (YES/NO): YES